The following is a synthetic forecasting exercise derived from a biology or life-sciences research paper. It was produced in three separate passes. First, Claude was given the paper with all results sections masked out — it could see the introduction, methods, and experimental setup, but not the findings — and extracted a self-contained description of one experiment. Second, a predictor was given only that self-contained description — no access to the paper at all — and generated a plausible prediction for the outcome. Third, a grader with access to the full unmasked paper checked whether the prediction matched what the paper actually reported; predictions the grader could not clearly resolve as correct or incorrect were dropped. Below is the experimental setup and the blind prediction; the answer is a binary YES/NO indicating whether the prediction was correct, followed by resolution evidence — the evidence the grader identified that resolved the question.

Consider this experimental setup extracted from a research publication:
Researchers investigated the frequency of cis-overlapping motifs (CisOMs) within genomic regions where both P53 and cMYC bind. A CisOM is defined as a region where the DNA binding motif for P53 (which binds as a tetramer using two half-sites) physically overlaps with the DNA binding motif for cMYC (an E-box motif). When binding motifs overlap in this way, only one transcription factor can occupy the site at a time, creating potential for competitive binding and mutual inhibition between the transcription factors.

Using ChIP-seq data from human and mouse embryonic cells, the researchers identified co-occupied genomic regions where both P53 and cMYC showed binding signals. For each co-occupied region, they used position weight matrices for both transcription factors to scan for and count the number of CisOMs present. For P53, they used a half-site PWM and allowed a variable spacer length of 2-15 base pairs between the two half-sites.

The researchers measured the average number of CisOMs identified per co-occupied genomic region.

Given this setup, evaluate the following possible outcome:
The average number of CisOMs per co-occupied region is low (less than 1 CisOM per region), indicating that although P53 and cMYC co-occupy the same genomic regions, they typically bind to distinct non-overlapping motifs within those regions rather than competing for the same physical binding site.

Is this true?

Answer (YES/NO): NO